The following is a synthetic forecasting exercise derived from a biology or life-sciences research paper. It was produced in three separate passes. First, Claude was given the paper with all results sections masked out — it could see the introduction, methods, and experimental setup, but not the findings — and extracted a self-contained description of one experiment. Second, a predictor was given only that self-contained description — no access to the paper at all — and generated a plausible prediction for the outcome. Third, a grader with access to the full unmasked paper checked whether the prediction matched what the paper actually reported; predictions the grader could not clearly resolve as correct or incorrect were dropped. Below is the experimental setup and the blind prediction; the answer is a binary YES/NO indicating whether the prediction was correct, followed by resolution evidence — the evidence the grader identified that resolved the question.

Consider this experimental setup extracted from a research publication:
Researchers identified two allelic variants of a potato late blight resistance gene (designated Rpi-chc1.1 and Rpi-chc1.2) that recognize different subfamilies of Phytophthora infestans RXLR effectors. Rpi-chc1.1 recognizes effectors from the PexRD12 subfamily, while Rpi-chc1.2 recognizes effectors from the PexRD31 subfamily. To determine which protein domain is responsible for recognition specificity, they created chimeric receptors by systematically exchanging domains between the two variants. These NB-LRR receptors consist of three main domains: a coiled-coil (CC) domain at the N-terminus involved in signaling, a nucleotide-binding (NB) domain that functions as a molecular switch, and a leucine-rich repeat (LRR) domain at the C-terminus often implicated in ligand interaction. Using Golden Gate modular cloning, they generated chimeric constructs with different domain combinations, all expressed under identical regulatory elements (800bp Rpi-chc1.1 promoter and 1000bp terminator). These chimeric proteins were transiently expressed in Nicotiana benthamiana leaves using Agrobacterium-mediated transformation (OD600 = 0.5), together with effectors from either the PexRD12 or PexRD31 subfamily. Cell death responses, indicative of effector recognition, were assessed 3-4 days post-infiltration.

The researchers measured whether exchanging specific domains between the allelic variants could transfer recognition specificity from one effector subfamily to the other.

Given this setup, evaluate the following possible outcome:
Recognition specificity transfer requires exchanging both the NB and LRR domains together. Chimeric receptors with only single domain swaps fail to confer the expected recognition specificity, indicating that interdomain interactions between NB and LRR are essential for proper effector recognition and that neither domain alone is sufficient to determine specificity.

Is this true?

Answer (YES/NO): NO